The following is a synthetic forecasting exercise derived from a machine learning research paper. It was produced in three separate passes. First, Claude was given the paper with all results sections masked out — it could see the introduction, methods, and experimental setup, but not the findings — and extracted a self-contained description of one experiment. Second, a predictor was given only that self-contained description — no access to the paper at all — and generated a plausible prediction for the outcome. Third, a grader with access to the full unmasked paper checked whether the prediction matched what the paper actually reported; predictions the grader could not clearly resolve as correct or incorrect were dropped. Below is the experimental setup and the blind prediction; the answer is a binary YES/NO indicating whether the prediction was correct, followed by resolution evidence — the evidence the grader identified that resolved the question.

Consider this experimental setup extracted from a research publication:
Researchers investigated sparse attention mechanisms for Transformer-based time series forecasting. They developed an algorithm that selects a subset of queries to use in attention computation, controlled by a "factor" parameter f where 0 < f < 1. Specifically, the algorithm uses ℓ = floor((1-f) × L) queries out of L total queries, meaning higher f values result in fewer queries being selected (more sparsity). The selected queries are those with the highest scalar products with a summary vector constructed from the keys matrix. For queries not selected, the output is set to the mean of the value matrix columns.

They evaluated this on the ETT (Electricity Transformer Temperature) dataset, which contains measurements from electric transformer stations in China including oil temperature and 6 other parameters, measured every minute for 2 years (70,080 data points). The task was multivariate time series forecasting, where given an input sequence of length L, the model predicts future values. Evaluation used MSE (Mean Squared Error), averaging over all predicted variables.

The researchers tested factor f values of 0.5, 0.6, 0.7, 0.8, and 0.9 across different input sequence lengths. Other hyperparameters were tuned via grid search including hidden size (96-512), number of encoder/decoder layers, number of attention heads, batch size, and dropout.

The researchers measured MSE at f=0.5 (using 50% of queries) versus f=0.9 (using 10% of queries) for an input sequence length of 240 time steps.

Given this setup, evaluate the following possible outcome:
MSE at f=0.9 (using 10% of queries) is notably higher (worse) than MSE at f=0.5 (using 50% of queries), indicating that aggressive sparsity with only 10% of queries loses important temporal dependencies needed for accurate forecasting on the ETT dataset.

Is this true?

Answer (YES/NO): YES